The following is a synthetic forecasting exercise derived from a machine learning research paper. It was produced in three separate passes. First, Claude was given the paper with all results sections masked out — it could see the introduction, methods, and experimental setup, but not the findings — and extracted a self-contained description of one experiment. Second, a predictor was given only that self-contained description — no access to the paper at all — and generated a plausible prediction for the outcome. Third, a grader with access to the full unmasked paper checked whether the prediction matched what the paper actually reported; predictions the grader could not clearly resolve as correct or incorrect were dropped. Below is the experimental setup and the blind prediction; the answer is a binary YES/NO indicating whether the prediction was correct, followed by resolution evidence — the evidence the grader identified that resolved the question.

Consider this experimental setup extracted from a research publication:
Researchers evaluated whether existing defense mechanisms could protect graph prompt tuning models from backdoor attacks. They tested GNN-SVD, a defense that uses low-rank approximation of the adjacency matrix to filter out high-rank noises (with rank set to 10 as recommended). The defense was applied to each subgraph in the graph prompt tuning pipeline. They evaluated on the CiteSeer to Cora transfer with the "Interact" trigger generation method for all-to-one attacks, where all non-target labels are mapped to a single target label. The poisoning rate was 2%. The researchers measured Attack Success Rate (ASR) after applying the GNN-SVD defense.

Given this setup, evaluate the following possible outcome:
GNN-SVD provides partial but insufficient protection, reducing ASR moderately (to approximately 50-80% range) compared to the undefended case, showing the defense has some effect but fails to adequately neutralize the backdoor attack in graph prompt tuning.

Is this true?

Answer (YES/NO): NO